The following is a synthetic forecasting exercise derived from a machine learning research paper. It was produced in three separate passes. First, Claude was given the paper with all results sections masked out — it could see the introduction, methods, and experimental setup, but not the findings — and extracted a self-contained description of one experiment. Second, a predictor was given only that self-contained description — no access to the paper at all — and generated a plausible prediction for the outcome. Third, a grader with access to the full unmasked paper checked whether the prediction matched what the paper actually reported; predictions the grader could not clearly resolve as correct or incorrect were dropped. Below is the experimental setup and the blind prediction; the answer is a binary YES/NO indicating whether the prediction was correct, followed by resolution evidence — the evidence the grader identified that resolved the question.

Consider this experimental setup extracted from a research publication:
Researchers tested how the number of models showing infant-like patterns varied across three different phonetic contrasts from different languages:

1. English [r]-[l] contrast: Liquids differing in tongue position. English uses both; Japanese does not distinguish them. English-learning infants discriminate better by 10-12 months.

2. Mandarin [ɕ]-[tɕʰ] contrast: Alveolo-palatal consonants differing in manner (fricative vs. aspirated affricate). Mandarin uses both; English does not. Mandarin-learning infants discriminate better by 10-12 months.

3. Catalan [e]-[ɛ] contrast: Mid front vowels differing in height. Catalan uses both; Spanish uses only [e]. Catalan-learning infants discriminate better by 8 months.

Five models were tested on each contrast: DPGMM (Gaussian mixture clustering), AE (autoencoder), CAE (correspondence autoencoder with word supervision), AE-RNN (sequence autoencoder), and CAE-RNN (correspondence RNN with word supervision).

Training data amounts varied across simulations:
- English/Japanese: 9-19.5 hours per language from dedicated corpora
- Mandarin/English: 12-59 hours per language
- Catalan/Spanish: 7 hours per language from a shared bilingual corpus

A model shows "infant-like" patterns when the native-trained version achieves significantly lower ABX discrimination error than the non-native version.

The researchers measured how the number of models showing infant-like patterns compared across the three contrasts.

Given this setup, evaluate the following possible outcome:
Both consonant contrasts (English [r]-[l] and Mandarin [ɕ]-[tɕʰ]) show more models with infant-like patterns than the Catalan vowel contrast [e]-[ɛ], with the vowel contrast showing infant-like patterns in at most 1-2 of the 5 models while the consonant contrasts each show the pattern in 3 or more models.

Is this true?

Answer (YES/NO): YES